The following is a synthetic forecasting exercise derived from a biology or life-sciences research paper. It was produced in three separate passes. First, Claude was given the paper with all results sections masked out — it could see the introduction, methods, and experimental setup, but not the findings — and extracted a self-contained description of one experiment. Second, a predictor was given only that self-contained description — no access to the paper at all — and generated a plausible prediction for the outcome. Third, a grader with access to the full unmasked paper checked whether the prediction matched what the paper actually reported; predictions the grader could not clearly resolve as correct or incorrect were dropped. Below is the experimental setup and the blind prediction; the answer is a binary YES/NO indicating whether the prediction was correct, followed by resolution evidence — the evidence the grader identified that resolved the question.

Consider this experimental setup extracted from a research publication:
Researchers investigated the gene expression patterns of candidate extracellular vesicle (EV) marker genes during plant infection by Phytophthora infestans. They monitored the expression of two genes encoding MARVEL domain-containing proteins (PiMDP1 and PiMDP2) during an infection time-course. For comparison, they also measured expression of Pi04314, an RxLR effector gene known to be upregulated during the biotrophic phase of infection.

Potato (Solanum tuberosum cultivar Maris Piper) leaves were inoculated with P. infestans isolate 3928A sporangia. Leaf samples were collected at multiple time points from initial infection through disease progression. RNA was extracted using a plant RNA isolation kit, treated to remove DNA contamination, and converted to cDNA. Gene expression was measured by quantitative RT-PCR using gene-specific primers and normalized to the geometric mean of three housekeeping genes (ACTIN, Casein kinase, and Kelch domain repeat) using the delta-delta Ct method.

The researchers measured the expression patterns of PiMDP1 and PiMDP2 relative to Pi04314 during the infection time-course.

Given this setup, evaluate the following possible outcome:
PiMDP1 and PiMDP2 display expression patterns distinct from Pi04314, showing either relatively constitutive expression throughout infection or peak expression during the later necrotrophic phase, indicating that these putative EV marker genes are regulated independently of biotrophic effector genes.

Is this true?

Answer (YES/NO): NO